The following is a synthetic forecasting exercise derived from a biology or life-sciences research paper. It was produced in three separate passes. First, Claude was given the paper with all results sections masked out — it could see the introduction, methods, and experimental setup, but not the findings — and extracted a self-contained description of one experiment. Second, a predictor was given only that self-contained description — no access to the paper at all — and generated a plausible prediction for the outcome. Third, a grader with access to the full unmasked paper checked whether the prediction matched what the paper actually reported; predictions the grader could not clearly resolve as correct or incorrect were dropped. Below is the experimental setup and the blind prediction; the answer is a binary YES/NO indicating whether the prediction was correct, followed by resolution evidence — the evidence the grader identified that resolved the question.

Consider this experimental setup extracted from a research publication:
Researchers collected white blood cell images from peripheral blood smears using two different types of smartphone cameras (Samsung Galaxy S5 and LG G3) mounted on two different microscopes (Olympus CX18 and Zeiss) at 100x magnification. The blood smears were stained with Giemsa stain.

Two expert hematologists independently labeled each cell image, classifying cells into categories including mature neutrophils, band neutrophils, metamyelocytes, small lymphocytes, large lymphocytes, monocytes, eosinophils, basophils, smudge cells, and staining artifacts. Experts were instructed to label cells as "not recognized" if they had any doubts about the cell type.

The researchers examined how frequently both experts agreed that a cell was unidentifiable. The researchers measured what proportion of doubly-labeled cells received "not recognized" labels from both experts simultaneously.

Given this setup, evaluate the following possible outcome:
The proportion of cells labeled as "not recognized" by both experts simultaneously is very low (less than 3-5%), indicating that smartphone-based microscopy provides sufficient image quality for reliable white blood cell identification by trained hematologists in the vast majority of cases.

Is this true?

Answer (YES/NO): YES